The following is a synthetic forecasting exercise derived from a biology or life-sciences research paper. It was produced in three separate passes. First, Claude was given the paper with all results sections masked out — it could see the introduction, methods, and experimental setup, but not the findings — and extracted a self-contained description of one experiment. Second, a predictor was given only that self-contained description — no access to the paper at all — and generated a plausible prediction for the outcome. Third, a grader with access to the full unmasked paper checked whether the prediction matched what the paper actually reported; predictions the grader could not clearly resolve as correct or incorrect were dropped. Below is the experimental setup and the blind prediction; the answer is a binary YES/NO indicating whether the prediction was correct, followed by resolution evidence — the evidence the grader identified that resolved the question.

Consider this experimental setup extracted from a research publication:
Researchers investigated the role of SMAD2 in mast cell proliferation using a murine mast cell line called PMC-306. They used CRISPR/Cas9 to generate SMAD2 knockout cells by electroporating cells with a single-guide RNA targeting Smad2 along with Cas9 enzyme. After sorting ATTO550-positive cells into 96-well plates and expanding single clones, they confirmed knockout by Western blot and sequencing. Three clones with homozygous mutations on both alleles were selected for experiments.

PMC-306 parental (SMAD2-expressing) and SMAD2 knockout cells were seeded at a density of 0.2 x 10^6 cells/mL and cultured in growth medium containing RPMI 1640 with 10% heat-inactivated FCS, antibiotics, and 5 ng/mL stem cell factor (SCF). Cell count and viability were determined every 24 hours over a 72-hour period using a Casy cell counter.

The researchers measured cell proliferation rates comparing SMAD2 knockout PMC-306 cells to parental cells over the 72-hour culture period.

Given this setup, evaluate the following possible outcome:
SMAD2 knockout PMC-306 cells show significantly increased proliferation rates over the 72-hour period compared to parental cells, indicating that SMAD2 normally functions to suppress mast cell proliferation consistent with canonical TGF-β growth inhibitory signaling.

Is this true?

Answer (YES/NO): YES